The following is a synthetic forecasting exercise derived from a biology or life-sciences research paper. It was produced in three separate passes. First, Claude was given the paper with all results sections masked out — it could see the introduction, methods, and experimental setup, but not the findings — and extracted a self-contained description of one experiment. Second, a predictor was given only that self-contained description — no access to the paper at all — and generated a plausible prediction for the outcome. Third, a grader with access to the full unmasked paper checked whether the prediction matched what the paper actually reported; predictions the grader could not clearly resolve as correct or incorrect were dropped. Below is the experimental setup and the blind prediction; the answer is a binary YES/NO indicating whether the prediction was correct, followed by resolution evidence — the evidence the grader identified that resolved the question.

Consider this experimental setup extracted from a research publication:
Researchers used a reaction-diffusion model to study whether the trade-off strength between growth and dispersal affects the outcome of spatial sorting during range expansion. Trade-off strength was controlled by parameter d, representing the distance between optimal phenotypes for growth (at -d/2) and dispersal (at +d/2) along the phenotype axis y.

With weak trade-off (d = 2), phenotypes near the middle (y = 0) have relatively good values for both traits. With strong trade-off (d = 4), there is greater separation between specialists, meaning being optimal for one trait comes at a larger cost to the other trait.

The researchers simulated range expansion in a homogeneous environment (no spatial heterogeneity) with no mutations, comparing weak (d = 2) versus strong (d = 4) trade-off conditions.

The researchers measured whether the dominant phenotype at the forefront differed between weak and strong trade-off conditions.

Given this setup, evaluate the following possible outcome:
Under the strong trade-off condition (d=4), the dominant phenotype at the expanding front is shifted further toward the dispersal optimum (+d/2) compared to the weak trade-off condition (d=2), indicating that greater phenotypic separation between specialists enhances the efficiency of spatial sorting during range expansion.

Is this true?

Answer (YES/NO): NO